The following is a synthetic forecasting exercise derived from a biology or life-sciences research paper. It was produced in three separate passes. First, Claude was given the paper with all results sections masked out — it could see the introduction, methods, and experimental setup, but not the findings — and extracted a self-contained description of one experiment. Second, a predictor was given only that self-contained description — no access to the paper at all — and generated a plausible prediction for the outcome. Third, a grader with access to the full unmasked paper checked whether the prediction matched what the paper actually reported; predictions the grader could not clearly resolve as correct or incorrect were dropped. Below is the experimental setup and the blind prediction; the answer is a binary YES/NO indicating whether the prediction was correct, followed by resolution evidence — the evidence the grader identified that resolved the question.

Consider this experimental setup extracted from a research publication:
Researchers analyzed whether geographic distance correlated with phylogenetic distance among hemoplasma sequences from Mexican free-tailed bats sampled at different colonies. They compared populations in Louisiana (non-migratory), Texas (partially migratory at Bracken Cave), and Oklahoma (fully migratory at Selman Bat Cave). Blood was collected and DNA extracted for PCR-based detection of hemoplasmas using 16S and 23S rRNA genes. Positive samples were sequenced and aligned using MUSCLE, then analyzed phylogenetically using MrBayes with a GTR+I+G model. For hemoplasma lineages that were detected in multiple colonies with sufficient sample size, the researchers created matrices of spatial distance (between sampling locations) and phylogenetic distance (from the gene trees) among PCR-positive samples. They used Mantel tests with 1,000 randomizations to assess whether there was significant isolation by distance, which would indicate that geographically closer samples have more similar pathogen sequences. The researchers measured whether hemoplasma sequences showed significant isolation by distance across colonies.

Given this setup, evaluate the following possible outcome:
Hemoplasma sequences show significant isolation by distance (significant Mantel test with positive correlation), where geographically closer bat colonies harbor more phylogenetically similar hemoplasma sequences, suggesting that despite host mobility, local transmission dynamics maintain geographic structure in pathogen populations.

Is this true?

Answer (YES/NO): NO